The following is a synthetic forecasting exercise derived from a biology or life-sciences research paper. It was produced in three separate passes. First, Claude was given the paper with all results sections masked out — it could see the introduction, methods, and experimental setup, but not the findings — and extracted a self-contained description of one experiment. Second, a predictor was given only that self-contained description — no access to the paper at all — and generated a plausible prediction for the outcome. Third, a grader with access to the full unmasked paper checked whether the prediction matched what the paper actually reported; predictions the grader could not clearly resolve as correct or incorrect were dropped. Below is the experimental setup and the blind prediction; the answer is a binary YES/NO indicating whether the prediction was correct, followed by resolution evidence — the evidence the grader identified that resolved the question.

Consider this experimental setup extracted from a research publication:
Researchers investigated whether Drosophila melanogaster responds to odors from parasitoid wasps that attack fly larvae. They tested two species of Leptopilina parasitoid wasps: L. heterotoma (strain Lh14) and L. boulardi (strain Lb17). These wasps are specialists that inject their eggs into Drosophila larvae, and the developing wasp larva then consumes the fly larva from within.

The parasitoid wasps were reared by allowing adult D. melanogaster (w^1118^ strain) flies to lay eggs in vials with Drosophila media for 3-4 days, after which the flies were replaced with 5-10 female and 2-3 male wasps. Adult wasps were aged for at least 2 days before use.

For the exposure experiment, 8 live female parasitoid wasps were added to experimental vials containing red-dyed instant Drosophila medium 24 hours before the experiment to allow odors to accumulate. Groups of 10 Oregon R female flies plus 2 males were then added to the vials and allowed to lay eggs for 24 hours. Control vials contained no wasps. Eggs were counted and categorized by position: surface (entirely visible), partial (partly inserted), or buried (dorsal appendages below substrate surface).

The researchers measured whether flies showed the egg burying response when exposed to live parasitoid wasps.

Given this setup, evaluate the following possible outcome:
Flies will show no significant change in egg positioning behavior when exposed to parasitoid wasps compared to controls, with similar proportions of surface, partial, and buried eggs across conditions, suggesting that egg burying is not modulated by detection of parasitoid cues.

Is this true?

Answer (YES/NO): NO